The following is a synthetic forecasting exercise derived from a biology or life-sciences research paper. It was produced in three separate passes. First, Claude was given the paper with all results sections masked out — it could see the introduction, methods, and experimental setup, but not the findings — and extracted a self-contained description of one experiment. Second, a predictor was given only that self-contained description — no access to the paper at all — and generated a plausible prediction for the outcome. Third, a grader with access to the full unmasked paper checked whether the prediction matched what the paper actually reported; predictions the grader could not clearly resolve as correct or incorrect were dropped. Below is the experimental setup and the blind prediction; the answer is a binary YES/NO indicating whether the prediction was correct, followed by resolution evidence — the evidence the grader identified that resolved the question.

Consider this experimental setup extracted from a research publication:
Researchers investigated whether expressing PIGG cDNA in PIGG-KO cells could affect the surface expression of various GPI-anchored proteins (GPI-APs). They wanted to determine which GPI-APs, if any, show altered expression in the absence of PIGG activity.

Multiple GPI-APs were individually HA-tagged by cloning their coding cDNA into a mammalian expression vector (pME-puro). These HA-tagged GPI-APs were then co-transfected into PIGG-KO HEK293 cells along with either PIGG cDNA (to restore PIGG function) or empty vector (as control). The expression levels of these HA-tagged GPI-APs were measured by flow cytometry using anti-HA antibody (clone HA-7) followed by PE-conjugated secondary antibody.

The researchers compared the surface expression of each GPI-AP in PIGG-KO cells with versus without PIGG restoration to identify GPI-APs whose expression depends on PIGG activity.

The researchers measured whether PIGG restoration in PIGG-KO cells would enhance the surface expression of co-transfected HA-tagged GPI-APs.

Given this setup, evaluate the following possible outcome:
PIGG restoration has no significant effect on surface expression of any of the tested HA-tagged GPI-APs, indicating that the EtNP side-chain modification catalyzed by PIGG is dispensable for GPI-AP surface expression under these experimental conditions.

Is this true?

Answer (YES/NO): NO